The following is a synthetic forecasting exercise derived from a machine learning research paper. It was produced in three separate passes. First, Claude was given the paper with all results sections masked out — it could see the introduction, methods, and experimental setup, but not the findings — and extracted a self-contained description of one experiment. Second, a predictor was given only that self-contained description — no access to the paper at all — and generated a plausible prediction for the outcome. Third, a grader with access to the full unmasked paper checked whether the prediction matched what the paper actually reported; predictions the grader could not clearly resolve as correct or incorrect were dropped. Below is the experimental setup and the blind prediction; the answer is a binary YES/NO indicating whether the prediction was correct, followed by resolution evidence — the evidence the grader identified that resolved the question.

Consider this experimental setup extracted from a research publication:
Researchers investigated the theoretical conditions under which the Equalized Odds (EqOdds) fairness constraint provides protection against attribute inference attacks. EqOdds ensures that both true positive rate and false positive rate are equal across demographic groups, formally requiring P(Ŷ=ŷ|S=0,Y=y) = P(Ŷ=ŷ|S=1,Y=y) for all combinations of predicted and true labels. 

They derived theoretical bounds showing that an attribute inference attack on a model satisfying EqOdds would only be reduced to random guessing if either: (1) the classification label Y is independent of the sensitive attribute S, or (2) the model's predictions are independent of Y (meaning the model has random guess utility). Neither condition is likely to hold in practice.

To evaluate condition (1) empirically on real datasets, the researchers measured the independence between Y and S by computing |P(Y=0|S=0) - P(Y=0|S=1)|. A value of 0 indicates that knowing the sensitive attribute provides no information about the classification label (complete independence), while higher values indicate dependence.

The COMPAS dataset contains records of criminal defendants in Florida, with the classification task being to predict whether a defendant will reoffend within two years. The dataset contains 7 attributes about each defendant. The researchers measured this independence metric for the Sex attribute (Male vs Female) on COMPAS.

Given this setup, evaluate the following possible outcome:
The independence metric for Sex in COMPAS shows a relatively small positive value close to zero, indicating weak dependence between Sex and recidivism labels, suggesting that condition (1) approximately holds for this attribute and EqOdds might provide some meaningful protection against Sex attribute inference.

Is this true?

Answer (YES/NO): NO